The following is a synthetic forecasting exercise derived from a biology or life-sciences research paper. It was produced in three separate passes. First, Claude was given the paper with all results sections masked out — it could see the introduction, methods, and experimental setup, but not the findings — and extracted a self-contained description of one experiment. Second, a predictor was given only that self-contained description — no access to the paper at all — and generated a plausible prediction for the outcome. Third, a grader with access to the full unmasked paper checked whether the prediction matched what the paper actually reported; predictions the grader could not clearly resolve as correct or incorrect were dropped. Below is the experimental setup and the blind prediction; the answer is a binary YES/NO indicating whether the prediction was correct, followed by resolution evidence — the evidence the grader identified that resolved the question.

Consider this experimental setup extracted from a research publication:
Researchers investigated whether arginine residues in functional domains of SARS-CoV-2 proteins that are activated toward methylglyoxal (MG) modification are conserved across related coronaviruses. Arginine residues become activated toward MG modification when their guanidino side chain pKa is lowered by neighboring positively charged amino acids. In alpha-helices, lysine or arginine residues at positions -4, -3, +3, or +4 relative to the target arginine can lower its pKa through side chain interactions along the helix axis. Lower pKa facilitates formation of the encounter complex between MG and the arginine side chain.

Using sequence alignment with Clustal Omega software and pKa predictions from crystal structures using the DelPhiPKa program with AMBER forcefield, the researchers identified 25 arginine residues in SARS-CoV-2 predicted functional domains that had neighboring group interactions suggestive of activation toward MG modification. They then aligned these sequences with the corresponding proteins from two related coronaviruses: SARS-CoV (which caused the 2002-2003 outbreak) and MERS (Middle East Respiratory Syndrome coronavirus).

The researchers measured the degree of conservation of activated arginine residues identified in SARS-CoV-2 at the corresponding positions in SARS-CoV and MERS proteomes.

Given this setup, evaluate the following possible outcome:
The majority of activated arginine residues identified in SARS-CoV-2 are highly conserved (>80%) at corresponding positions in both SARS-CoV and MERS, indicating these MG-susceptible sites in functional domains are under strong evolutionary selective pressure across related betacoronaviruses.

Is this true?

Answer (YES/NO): NO